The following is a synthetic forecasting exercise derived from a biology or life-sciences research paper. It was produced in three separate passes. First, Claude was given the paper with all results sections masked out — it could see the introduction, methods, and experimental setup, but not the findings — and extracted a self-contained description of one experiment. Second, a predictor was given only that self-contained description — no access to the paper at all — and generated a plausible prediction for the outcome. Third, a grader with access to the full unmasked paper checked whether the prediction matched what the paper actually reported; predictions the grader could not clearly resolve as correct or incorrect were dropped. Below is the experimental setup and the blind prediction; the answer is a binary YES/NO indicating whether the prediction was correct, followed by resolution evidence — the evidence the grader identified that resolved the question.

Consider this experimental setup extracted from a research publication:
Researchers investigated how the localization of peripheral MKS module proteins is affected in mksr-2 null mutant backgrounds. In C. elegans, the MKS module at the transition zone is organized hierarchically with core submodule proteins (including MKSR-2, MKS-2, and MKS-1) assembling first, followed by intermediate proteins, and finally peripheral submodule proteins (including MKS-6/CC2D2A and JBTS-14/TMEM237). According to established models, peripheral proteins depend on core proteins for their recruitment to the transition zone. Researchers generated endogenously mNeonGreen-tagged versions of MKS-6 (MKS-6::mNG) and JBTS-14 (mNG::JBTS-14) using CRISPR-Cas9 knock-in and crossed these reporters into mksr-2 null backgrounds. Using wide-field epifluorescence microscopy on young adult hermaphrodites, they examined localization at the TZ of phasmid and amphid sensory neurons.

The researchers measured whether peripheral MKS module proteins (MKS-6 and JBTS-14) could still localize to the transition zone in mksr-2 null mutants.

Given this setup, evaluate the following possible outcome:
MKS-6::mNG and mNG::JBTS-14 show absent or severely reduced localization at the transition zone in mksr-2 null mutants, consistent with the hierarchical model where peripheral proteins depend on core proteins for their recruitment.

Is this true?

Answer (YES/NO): YES